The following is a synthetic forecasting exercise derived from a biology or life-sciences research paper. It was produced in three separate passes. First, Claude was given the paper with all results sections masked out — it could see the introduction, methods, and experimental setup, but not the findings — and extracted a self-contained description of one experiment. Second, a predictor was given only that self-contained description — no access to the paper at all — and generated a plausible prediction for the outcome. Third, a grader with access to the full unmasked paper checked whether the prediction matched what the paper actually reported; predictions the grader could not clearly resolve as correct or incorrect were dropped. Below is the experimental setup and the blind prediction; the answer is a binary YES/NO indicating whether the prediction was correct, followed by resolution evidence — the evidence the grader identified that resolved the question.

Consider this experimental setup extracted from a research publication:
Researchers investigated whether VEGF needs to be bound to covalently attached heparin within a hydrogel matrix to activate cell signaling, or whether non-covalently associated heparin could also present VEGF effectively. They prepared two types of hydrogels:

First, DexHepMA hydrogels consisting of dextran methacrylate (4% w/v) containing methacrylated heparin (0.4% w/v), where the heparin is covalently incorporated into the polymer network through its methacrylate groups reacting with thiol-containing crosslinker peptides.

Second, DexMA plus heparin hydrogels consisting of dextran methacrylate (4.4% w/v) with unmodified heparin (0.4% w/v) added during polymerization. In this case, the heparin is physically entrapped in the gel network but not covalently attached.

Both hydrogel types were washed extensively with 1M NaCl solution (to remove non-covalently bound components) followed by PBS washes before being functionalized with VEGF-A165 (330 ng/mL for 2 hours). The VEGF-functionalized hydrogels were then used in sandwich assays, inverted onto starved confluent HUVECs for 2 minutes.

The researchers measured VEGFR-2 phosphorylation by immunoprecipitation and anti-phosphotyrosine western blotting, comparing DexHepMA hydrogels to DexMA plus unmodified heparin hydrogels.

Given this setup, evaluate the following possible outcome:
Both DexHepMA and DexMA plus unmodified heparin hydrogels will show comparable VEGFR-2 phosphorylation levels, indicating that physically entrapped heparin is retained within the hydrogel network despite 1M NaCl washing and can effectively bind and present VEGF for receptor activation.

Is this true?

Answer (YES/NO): NO